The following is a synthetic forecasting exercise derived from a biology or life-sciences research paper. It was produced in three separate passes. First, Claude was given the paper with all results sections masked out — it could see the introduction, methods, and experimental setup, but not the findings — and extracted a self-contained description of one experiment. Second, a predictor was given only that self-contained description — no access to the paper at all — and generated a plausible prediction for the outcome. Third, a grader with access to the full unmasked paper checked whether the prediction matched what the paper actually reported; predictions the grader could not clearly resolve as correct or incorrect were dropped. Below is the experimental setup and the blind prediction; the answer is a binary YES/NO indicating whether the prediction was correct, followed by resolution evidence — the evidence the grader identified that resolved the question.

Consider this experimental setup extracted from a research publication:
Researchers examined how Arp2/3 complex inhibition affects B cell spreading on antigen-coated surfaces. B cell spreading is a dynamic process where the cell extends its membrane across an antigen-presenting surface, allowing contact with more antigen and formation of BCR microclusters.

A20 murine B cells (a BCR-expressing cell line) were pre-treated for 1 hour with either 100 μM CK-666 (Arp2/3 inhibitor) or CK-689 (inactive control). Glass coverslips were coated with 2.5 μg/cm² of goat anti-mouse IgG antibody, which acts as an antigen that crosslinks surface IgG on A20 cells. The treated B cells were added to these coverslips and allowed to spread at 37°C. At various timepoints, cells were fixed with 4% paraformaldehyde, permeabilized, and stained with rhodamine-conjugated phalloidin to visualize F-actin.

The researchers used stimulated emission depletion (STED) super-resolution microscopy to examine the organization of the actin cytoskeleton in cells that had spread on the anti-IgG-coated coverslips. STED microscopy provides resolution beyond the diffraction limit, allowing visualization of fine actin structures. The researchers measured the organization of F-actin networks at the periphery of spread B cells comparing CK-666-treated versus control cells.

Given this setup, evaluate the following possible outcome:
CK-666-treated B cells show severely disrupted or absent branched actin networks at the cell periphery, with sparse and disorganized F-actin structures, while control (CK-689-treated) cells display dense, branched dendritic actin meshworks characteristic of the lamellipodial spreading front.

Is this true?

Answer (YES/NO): NO